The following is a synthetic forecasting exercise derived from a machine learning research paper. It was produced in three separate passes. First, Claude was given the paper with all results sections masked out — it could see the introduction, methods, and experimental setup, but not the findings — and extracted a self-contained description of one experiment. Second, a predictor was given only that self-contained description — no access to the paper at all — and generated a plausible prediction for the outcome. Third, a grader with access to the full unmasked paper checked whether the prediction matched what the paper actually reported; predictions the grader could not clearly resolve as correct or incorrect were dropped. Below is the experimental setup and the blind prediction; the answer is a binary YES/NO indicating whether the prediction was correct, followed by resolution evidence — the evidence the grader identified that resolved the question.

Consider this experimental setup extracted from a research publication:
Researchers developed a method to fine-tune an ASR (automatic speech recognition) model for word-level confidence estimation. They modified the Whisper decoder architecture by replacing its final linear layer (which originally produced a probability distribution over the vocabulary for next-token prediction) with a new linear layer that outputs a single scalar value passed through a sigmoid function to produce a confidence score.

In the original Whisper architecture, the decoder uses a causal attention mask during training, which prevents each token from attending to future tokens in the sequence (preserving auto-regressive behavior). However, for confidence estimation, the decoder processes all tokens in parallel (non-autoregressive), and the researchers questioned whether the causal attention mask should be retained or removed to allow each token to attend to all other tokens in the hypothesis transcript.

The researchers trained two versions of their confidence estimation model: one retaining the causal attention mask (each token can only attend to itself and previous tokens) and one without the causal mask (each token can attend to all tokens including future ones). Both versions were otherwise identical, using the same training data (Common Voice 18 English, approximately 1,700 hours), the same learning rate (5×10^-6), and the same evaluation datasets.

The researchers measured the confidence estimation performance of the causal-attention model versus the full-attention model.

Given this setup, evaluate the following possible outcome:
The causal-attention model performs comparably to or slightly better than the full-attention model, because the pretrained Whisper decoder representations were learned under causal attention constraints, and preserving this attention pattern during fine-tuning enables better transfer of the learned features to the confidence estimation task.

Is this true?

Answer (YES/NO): YES